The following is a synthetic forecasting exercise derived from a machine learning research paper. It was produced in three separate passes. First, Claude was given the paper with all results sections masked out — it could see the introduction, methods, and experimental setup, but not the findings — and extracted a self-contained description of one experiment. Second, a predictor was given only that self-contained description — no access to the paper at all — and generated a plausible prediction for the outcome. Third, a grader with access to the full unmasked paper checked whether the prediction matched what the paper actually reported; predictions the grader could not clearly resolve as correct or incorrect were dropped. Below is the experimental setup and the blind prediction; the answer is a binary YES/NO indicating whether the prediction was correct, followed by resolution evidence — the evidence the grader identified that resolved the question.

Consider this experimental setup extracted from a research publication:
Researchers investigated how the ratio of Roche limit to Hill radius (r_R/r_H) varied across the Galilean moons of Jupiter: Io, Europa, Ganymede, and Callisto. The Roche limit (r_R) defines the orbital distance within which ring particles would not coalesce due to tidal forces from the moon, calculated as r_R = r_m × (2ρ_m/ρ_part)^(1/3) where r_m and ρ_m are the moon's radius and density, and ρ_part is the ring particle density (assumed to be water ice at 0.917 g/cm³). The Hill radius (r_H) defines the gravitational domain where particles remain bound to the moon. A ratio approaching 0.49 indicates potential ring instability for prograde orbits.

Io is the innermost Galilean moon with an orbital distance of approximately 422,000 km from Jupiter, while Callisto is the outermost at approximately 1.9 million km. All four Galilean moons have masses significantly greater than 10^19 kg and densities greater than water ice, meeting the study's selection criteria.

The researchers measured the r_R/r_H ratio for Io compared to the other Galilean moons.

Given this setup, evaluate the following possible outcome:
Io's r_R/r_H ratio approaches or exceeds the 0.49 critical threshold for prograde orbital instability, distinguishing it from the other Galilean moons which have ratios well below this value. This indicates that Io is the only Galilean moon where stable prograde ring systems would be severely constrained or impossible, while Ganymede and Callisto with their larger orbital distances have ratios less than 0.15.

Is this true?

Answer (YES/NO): YES